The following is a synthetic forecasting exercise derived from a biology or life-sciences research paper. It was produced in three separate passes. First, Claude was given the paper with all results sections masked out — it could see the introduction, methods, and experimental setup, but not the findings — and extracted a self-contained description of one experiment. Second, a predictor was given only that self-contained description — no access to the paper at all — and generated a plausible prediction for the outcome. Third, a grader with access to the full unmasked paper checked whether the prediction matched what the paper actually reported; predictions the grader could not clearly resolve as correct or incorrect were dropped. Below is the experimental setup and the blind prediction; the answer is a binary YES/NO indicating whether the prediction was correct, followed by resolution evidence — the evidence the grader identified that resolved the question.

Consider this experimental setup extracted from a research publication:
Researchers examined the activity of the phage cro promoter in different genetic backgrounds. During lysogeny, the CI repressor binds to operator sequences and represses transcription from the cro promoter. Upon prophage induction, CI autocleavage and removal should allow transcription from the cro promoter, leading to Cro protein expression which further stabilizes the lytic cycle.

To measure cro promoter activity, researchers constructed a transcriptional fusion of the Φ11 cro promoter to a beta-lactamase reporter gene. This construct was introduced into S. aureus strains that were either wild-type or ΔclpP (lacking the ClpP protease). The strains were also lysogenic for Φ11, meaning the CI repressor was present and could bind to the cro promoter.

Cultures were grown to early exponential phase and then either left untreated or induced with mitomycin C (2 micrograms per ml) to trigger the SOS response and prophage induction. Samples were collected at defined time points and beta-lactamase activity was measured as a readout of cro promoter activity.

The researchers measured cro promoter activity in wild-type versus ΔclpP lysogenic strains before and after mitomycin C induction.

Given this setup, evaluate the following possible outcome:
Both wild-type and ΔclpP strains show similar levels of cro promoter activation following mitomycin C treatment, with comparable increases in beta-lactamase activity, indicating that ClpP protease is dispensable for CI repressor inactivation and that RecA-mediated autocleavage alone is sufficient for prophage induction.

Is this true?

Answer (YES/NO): NO